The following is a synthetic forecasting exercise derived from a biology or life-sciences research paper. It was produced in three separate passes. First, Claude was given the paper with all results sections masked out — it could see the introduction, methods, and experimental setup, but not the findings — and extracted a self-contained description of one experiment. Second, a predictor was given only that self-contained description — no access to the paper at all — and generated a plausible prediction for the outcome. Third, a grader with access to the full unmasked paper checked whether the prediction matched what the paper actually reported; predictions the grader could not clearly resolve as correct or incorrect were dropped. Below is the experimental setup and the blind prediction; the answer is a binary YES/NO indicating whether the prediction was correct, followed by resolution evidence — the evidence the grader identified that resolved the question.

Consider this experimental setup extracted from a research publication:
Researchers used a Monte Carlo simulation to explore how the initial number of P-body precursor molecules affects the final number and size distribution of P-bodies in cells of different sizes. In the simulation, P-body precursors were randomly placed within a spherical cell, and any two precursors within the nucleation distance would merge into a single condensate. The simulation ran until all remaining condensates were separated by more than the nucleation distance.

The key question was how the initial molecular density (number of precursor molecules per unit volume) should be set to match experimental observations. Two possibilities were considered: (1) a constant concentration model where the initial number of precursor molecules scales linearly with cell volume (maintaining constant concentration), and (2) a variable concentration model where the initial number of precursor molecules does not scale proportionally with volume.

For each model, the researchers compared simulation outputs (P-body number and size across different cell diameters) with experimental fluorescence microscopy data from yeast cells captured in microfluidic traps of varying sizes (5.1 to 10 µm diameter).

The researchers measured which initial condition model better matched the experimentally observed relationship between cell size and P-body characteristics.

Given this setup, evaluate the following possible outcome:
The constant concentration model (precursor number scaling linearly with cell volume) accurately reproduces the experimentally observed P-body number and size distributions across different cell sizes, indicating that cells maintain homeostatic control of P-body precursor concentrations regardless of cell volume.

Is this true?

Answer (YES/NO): NO